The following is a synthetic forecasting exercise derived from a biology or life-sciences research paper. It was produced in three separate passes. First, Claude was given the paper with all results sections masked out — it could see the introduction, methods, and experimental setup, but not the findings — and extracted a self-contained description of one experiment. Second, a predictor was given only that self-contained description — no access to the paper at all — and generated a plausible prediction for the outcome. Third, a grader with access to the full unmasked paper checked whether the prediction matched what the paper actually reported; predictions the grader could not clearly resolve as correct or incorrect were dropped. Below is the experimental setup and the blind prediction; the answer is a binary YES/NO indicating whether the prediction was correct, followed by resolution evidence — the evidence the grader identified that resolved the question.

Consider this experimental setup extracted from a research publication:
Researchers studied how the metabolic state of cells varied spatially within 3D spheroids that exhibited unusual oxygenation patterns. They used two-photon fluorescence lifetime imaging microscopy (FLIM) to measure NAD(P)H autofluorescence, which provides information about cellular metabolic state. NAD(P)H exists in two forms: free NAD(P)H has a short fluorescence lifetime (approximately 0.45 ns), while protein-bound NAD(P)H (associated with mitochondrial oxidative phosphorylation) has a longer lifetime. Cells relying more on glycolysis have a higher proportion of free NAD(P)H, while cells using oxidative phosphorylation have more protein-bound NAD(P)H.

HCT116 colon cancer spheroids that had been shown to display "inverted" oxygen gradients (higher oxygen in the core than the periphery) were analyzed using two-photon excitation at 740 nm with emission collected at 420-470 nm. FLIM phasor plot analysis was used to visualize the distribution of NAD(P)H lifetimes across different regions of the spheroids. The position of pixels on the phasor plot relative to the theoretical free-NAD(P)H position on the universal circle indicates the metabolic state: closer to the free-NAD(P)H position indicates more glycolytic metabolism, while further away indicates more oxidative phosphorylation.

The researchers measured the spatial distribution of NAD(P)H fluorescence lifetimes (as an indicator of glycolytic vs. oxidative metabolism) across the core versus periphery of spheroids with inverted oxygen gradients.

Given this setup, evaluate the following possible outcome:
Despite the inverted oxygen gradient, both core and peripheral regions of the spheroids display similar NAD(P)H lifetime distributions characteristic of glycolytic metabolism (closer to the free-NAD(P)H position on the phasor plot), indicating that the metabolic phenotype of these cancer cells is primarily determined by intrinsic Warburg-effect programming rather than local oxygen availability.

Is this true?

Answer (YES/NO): NO